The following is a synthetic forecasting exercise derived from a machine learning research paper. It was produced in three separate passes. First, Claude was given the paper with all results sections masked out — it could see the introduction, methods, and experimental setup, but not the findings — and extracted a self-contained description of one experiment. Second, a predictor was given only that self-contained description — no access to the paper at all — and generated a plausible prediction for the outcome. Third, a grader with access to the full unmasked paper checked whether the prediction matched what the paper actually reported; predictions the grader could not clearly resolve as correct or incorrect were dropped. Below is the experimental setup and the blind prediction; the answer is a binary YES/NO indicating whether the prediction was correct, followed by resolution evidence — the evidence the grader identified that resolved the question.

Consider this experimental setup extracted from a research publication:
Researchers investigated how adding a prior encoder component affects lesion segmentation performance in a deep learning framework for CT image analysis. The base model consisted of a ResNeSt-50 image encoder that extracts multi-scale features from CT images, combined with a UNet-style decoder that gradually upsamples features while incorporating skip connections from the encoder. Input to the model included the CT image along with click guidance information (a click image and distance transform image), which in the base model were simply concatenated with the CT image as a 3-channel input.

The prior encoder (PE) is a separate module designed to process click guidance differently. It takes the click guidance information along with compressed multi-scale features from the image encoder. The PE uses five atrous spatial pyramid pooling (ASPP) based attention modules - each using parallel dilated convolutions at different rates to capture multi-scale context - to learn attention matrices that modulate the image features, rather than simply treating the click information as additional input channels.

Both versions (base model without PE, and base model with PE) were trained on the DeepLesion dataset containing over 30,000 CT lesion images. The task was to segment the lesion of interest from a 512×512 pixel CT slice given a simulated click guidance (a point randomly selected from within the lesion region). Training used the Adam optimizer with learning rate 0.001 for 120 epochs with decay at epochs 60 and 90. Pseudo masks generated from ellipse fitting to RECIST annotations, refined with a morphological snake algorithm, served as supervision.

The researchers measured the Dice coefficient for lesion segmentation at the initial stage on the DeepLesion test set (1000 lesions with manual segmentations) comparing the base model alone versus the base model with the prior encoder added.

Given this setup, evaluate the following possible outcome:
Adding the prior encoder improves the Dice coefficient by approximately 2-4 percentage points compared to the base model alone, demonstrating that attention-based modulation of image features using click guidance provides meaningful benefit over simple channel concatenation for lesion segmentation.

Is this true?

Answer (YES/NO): NO